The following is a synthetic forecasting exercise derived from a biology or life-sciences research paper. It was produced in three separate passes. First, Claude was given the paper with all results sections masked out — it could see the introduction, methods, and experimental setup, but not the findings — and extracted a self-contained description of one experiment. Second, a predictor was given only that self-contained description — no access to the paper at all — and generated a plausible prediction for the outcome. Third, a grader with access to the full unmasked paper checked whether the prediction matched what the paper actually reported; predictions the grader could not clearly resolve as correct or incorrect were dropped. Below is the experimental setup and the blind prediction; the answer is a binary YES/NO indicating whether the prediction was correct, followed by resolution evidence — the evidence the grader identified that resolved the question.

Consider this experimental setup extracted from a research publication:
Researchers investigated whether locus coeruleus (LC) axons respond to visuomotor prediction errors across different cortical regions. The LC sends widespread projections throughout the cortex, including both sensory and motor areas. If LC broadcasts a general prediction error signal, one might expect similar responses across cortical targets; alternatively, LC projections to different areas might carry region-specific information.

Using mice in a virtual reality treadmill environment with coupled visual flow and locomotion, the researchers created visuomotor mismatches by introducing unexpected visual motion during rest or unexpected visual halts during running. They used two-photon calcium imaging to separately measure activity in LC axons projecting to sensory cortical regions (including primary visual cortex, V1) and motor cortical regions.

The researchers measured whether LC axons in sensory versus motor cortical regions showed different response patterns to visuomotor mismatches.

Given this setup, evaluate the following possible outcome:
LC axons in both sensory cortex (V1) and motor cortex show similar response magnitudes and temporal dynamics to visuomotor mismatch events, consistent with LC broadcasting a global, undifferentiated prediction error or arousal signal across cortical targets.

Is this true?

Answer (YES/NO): YES